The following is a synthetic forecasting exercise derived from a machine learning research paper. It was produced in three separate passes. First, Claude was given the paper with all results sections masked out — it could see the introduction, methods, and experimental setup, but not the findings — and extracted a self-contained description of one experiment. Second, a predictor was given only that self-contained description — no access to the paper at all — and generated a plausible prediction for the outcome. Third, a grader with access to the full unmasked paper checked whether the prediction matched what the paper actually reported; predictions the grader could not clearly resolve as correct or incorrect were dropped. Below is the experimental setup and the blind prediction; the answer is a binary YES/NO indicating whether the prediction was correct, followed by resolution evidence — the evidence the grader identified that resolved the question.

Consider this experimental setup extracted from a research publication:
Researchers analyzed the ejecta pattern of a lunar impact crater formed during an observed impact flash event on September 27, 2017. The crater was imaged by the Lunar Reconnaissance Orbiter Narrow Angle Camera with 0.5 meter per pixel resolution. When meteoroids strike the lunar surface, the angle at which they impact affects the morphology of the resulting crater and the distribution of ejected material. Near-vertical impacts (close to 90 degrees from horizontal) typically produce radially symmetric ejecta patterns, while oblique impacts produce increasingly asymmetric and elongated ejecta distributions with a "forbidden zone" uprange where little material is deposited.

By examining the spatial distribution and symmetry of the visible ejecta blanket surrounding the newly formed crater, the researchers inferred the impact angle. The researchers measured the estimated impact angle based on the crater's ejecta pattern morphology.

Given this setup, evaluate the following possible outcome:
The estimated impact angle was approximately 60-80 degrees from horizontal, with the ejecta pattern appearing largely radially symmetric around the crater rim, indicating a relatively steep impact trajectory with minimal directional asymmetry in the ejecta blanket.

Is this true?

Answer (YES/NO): NO